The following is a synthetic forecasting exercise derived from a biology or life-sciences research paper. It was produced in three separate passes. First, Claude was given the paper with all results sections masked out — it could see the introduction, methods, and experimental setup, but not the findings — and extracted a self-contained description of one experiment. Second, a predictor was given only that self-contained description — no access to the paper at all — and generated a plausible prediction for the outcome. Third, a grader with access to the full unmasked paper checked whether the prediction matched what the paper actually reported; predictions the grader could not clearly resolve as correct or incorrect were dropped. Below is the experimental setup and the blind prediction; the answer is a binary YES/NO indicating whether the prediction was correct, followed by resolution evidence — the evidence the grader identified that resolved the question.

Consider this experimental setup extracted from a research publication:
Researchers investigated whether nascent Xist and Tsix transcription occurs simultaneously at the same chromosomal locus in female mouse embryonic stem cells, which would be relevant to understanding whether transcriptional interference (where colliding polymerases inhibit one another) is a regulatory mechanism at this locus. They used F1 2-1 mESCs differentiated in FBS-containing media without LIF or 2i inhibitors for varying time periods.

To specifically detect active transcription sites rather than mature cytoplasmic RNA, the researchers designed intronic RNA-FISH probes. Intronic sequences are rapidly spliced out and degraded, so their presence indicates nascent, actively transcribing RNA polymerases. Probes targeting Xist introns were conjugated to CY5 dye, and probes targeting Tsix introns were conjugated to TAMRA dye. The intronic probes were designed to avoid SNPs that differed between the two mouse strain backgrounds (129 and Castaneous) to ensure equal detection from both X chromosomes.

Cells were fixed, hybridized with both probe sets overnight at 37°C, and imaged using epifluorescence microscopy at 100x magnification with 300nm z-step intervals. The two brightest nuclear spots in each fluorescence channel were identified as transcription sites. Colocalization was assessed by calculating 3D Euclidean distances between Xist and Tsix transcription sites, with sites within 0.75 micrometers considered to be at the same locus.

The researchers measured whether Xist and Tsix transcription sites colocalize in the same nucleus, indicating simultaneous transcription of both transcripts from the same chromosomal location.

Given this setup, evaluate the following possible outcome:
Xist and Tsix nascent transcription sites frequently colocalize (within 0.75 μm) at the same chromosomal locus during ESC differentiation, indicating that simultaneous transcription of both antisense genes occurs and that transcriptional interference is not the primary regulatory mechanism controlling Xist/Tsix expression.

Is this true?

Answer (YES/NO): NO